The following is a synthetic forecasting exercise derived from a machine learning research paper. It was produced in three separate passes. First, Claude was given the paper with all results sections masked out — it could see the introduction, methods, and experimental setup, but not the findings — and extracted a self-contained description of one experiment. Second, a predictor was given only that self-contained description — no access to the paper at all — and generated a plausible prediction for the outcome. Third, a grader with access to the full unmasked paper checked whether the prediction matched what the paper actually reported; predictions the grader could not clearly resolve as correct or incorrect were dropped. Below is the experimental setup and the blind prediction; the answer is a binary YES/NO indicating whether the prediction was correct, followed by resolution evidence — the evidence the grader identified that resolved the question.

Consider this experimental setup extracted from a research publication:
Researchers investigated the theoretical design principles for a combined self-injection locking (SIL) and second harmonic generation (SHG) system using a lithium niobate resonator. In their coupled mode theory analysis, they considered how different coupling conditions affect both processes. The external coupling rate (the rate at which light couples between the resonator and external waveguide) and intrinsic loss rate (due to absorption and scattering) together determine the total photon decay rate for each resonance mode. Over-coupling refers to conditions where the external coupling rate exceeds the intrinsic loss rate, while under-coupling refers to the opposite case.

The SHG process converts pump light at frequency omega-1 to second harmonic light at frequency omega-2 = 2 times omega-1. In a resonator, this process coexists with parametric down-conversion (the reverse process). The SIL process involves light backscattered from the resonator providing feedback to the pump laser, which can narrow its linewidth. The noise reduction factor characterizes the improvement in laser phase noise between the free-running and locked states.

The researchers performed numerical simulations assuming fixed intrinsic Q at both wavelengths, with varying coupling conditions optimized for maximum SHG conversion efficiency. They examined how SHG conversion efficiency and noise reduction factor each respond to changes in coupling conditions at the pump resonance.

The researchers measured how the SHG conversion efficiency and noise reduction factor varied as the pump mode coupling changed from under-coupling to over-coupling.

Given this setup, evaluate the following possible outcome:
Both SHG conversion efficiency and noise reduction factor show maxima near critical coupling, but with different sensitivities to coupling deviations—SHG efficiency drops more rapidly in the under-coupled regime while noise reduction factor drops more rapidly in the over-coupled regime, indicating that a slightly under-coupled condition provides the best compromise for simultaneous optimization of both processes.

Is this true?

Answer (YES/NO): NO